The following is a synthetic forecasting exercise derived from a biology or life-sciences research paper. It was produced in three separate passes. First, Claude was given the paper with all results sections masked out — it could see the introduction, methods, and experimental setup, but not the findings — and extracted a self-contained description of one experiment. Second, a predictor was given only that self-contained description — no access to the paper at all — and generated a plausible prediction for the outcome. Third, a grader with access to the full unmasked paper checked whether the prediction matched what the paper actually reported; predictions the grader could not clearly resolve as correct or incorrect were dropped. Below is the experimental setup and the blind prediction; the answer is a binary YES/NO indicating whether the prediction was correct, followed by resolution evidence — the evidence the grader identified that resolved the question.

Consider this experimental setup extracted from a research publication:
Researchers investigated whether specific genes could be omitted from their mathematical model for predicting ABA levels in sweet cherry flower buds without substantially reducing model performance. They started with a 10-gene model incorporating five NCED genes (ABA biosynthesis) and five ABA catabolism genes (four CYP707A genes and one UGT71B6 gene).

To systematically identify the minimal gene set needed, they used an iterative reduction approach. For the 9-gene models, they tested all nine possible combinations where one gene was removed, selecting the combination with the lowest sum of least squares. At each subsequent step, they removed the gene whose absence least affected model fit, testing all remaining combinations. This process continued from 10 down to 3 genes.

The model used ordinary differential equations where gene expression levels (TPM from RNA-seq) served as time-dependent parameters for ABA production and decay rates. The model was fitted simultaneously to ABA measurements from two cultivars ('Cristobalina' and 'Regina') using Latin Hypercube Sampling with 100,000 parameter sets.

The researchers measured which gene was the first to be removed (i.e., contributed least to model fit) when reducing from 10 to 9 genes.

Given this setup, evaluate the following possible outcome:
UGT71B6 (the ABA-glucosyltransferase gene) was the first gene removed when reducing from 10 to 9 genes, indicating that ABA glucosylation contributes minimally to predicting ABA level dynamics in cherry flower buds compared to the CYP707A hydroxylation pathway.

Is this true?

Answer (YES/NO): NO